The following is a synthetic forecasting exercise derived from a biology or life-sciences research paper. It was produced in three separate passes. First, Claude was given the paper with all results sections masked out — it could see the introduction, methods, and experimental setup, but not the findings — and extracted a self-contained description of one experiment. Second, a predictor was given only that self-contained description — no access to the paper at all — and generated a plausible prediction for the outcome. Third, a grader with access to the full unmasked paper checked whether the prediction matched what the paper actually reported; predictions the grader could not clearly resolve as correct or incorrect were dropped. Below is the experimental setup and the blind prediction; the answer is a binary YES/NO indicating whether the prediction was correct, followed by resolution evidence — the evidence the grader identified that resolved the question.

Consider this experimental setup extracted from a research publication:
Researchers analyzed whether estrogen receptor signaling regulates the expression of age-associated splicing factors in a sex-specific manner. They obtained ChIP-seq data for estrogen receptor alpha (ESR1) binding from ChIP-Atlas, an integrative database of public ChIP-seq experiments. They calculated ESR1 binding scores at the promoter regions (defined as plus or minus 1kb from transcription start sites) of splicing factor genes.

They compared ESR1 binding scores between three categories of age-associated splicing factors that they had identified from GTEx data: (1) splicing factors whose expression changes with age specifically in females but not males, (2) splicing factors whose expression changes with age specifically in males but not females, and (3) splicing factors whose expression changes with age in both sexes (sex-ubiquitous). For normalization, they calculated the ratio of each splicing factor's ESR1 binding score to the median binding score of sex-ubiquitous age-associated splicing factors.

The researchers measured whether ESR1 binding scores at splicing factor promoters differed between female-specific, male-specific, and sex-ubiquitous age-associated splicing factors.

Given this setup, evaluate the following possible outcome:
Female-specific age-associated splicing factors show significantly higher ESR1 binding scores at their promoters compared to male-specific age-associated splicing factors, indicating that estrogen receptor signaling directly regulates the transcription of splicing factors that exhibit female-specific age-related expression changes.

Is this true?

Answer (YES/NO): NO